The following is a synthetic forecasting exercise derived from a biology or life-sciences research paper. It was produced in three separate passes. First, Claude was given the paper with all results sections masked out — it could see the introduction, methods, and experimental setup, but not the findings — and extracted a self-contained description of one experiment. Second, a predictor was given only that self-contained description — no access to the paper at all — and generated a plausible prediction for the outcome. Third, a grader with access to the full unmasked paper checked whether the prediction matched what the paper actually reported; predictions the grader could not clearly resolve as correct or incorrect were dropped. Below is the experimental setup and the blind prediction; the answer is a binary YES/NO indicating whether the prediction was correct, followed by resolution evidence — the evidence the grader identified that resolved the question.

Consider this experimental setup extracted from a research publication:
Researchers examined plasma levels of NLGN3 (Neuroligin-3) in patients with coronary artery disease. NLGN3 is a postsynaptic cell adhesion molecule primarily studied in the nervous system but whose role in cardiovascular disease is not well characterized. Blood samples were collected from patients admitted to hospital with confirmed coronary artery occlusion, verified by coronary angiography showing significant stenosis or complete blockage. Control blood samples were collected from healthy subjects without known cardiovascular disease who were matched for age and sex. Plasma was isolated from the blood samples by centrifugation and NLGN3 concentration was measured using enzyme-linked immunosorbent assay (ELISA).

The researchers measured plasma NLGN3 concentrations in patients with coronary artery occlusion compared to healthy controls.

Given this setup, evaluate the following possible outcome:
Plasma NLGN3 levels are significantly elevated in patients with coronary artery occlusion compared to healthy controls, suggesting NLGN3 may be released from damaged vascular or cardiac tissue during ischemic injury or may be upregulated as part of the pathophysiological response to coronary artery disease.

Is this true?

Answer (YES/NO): YES